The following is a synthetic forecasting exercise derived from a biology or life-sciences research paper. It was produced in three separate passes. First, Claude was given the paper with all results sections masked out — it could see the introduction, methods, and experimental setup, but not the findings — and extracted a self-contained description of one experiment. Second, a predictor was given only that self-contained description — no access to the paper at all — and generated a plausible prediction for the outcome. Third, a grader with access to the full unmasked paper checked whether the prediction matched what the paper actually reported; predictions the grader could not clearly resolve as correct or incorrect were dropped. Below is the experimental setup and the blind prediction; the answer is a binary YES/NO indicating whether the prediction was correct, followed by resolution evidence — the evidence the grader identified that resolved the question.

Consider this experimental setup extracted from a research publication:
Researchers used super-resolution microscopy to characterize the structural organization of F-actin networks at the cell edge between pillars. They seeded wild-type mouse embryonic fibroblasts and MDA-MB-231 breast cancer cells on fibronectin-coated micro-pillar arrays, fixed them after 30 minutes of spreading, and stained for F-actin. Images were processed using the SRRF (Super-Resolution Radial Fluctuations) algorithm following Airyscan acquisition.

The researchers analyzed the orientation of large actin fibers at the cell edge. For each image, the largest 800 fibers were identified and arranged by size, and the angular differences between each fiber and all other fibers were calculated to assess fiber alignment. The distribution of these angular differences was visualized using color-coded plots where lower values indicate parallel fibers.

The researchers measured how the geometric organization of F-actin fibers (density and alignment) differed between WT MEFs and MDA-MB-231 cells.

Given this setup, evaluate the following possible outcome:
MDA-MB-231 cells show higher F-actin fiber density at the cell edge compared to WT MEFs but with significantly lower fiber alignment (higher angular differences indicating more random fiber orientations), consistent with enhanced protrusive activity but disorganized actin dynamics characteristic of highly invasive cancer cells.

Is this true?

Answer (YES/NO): YES